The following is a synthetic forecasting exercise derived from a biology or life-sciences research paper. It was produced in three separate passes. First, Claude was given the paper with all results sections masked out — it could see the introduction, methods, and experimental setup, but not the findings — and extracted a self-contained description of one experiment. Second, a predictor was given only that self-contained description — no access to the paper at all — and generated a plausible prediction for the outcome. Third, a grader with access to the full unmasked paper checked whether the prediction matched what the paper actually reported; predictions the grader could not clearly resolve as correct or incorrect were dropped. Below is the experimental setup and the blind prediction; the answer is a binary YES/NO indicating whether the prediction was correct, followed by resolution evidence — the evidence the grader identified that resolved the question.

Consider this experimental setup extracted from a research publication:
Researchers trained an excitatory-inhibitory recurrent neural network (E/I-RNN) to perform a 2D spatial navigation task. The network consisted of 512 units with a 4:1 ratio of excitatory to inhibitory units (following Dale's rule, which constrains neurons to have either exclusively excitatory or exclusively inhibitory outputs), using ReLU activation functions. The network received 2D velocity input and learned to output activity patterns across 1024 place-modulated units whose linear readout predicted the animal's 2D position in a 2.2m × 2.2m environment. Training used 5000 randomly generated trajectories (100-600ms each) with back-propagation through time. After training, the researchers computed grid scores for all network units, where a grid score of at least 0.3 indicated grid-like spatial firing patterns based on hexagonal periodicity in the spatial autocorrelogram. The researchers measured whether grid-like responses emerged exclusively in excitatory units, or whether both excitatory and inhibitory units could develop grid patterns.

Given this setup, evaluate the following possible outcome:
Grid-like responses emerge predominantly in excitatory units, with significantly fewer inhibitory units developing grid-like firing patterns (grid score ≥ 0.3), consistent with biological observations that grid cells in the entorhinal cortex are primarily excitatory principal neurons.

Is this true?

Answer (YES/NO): NO